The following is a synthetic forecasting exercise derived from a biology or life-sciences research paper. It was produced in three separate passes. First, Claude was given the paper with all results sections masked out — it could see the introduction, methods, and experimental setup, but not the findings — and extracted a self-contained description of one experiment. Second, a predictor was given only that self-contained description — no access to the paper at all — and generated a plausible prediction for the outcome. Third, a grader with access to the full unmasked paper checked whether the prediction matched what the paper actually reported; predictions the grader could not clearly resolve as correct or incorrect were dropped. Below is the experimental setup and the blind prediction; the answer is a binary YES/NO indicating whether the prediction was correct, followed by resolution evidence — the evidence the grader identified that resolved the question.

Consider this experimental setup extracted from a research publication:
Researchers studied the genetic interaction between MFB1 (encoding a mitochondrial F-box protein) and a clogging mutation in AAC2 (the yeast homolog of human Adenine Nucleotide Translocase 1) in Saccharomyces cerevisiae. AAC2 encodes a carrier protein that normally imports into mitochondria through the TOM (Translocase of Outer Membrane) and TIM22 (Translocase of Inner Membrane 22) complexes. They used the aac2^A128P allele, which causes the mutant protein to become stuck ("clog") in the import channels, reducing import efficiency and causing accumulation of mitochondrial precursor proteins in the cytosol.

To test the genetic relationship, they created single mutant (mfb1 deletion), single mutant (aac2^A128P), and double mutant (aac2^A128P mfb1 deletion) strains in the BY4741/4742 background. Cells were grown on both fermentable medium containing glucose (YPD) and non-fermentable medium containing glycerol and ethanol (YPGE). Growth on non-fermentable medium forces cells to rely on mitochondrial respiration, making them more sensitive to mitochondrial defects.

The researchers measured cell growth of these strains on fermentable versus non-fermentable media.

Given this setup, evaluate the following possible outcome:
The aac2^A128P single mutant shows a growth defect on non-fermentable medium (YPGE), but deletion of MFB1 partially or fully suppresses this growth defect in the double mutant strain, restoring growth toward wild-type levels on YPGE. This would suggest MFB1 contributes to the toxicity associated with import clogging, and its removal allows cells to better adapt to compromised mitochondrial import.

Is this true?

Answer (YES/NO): NO